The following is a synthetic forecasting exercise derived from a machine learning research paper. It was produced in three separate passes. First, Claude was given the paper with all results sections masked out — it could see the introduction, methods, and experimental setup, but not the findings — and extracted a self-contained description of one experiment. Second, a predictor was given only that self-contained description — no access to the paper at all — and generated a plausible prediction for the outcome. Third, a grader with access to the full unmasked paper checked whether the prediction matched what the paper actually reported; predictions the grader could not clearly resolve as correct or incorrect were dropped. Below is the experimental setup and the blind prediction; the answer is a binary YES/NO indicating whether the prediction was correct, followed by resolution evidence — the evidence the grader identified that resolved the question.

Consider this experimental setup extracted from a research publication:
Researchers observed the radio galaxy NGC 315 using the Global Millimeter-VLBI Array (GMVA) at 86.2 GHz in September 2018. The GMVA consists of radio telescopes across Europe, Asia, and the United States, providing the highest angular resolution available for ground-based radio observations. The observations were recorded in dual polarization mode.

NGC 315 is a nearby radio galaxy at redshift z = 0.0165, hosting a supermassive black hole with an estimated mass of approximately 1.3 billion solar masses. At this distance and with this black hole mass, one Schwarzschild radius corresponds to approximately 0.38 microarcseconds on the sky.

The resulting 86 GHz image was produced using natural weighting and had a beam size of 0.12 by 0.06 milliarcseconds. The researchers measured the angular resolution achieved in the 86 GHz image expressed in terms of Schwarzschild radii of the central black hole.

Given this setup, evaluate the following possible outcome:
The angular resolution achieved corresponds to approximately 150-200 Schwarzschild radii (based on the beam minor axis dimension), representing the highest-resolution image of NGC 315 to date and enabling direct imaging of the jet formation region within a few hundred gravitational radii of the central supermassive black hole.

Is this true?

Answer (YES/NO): YES